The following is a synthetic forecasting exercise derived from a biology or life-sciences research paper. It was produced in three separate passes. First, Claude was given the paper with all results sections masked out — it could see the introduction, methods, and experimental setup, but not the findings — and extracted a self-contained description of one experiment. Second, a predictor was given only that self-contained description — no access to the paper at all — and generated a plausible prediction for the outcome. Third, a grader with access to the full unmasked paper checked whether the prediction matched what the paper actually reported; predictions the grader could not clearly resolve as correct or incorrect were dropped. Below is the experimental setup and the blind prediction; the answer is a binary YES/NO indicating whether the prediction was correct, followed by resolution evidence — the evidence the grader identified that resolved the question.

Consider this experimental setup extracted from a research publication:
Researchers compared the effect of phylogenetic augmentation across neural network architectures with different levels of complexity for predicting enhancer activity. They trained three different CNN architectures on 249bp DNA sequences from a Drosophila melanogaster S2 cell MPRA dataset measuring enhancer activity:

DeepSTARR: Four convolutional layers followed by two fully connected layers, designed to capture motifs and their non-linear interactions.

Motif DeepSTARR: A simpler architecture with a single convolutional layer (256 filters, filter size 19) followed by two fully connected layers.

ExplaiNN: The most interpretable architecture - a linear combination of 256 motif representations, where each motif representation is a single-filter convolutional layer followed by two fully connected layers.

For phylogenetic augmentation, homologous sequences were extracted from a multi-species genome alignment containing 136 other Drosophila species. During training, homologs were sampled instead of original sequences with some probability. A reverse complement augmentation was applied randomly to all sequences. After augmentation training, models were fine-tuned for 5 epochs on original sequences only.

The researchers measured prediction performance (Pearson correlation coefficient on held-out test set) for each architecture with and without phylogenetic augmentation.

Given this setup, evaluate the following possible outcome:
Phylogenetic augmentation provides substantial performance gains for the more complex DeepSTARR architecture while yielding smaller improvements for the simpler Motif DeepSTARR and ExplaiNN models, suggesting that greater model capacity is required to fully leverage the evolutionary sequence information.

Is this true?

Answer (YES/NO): NO